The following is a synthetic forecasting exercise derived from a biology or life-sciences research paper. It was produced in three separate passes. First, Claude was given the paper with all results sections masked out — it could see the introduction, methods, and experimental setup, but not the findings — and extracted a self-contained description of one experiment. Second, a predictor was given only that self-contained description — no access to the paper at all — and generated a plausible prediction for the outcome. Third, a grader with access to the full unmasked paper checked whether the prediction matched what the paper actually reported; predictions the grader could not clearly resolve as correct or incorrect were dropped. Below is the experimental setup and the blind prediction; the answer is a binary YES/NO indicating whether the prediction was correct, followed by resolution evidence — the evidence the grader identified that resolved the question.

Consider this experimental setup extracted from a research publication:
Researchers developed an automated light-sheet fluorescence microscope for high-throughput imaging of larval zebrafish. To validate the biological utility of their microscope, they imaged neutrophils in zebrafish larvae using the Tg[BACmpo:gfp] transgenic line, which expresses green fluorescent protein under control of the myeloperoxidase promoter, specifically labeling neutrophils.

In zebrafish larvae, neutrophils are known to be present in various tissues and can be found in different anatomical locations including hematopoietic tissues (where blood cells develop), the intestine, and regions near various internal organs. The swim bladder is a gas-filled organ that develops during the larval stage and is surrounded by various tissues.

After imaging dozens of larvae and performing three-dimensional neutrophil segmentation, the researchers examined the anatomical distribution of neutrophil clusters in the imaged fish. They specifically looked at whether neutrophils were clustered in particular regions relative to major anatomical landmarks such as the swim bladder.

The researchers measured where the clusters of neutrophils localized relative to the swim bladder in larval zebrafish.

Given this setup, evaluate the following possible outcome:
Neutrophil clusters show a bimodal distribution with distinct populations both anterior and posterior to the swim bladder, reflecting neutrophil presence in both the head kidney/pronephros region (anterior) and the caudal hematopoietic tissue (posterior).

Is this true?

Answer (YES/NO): YES